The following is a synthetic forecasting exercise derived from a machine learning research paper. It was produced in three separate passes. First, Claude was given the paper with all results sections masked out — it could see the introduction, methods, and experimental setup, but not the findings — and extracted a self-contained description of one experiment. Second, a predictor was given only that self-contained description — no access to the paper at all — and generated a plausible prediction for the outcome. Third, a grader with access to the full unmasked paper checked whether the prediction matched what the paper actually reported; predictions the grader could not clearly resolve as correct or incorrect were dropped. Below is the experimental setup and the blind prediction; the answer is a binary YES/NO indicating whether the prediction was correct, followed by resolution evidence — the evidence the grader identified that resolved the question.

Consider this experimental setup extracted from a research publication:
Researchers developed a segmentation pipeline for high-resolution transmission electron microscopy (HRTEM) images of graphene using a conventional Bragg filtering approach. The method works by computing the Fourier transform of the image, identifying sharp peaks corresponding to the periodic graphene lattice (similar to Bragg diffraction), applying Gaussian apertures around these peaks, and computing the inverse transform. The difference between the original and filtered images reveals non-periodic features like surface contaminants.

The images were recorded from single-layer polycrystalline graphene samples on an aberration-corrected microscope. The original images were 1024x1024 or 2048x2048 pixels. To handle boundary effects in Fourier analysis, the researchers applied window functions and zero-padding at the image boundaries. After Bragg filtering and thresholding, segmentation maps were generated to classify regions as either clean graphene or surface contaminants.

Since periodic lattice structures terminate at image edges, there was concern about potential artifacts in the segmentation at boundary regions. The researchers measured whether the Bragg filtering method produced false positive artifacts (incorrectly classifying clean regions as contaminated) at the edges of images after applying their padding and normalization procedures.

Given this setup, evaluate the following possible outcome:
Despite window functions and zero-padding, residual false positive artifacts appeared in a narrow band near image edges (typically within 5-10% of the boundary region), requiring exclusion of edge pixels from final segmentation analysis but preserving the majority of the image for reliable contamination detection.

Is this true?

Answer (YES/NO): NO